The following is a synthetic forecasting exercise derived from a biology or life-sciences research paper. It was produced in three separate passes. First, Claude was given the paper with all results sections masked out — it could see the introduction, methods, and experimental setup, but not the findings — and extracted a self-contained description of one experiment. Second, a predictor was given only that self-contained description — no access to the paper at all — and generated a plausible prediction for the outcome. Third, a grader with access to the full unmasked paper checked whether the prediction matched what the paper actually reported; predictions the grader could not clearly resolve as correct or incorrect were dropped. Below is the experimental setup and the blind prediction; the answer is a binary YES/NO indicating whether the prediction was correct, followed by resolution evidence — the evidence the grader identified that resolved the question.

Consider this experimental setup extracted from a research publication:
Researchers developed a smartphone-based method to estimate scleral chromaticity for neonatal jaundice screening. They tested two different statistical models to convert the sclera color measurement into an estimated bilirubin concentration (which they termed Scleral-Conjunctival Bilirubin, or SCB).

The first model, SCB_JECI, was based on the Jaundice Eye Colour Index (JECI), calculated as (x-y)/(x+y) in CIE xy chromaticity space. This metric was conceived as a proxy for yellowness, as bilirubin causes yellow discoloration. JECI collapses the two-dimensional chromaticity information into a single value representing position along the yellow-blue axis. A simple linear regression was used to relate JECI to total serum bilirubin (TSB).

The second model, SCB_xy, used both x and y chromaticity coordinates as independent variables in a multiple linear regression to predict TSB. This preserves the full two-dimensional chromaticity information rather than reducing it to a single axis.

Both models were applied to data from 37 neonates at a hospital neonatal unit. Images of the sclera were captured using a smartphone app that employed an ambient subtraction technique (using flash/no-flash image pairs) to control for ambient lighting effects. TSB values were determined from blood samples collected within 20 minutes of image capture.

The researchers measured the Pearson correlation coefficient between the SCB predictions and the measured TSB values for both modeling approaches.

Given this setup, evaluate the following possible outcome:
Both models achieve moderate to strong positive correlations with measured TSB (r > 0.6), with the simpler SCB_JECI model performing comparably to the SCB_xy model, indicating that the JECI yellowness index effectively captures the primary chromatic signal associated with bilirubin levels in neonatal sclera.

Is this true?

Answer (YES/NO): NO